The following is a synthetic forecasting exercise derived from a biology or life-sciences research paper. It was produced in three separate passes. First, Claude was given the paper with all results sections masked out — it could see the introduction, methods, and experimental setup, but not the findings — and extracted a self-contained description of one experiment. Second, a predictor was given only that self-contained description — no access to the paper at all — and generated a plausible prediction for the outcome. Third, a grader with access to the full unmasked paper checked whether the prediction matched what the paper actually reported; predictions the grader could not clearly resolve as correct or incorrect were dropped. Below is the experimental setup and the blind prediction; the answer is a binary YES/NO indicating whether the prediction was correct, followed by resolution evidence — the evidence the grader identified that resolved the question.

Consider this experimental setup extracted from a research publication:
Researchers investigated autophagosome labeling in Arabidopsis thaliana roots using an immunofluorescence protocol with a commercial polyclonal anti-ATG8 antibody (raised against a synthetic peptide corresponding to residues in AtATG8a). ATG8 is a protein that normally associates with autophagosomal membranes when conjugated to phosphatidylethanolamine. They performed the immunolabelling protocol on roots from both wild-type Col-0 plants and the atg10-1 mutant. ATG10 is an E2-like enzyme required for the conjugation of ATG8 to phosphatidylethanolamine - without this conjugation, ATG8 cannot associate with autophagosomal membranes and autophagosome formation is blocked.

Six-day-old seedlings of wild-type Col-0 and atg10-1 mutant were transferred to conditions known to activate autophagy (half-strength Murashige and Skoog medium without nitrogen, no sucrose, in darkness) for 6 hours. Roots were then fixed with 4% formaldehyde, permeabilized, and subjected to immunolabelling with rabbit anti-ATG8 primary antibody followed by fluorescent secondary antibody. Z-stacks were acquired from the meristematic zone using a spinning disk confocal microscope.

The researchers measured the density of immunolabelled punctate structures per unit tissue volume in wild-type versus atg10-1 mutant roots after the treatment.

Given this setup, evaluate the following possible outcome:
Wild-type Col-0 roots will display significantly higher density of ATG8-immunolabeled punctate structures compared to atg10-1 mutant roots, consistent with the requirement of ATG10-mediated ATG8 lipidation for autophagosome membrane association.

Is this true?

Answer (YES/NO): YES